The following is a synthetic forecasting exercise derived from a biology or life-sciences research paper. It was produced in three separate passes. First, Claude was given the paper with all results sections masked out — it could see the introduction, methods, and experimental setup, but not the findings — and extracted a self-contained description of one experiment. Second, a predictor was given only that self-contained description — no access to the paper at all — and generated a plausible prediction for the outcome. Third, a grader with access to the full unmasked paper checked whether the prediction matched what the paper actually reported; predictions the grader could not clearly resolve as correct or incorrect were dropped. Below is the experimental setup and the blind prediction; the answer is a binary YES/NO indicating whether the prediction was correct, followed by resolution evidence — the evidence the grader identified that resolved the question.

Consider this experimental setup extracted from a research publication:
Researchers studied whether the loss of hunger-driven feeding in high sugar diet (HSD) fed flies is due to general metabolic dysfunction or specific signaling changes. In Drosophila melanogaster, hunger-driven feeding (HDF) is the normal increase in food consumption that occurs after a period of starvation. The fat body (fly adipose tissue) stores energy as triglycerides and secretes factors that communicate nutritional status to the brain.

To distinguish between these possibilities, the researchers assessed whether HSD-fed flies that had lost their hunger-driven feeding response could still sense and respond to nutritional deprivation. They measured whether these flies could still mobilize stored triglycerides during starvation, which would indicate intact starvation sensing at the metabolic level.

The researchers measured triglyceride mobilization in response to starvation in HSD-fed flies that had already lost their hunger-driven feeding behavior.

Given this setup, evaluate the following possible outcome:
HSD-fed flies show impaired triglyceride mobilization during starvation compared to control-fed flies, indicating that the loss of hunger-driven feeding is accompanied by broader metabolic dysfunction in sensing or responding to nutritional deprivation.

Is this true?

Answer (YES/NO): NO